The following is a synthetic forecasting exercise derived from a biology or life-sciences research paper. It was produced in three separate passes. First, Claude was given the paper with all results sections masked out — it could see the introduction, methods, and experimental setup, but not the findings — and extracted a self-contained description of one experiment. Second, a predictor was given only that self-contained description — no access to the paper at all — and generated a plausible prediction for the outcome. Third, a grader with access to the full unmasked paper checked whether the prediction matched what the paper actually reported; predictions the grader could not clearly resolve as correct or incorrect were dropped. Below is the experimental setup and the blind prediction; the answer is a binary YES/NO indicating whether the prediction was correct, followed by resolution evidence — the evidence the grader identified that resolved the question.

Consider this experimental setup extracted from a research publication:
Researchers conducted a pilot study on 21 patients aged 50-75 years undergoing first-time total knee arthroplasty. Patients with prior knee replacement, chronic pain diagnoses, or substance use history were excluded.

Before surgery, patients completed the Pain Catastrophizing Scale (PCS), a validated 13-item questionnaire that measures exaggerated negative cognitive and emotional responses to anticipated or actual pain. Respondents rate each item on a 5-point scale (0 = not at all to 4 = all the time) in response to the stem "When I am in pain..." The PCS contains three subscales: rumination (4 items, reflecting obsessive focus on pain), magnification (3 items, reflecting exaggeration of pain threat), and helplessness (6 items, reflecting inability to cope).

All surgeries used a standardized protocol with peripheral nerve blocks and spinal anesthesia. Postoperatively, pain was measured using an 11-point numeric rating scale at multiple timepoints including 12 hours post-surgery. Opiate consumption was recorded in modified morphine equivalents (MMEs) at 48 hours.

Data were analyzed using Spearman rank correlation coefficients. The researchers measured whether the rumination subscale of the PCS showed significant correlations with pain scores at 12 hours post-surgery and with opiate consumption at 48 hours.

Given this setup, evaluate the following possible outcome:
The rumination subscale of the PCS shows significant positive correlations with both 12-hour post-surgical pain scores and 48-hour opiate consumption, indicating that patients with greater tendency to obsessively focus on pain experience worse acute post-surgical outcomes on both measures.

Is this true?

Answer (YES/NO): NO